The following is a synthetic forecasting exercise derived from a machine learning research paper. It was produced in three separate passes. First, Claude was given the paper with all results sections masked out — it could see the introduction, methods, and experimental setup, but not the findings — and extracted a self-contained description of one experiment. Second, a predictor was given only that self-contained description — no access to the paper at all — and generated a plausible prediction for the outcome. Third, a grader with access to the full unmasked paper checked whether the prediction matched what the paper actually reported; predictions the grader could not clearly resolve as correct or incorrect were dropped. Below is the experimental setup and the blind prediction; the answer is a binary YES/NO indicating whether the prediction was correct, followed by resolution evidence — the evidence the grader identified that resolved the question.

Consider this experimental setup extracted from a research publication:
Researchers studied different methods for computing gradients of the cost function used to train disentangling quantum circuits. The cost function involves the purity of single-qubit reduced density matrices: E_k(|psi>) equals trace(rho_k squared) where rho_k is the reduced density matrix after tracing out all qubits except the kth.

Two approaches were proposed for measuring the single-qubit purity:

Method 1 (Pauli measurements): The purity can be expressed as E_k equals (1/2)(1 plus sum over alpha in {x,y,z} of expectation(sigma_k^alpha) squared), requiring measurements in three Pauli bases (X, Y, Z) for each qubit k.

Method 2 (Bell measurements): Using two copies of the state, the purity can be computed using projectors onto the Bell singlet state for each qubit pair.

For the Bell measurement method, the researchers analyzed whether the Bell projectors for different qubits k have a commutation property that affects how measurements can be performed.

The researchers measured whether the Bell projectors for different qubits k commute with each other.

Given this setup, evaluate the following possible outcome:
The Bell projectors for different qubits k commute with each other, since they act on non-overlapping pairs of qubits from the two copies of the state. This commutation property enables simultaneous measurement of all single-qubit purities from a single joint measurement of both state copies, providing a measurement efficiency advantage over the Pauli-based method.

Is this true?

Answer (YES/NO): YES